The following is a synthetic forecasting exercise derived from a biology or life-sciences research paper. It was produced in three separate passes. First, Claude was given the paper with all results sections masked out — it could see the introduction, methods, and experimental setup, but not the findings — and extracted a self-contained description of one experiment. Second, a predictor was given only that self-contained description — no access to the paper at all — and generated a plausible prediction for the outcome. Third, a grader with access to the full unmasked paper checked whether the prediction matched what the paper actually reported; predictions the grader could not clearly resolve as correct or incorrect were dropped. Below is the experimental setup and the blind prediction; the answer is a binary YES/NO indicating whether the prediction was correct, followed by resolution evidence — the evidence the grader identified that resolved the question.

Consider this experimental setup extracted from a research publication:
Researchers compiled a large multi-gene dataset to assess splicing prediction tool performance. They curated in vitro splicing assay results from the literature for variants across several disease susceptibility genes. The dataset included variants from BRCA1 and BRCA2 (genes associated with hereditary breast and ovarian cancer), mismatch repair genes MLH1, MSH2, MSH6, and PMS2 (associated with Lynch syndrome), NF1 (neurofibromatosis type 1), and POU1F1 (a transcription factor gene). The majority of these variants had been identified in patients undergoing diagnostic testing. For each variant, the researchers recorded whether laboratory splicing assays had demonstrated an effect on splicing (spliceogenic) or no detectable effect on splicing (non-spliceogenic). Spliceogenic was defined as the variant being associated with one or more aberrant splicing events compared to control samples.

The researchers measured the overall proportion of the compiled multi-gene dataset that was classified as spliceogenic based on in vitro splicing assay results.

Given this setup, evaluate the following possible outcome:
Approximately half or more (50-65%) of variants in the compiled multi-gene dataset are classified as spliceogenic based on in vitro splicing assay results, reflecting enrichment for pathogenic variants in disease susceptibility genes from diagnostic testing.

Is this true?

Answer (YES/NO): NO